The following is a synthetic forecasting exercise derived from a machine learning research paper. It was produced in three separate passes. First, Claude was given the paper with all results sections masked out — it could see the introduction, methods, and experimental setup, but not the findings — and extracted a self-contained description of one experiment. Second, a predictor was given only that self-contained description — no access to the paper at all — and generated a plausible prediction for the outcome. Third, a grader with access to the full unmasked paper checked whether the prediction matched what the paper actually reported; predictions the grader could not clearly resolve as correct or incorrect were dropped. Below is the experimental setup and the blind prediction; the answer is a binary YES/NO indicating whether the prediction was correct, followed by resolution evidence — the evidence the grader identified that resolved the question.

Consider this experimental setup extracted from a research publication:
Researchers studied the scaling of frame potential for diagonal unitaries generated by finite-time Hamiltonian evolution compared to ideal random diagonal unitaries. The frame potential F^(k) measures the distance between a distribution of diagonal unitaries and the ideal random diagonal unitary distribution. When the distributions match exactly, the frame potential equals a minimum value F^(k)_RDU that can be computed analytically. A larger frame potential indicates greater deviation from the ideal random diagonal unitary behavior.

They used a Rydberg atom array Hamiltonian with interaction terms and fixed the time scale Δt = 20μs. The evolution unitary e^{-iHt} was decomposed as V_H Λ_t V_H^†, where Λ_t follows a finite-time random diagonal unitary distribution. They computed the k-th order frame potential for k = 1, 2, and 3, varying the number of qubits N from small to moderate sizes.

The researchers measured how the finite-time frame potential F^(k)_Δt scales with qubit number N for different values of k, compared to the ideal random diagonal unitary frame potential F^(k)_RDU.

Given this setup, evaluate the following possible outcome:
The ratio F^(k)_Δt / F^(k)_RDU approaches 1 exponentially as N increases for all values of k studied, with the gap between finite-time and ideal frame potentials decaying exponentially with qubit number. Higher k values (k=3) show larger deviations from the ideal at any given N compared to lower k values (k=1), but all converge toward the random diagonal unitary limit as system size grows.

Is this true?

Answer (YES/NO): NO